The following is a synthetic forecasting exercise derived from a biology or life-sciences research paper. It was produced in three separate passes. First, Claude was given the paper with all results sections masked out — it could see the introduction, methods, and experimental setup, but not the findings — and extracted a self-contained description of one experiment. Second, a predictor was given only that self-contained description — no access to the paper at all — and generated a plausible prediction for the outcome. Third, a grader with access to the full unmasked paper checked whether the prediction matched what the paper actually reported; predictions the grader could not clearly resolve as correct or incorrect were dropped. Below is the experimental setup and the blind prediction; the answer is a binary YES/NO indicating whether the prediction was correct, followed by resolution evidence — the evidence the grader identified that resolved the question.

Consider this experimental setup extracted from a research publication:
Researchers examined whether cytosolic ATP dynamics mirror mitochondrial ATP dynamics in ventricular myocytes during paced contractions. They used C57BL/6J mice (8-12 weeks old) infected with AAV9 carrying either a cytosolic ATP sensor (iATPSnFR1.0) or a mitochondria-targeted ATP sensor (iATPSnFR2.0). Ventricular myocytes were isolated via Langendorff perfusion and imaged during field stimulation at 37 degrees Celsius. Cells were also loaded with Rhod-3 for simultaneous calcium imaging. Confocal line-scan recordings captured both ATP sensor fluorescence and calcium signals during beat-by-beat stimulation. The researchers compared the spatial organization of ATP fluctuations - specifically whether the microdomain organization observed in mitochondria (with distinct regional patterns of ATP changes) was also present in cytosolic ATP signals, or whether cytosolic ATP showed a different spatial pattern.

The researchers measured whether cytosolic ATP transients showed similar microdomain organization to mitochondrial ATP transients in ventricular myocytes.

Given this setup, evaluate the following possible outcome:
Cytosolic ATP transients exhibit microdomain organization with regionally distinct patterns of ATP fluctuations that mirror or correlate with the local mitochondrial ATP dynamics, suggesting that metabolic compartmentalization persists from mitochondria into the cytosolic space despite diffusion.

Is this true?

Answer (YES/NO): YES